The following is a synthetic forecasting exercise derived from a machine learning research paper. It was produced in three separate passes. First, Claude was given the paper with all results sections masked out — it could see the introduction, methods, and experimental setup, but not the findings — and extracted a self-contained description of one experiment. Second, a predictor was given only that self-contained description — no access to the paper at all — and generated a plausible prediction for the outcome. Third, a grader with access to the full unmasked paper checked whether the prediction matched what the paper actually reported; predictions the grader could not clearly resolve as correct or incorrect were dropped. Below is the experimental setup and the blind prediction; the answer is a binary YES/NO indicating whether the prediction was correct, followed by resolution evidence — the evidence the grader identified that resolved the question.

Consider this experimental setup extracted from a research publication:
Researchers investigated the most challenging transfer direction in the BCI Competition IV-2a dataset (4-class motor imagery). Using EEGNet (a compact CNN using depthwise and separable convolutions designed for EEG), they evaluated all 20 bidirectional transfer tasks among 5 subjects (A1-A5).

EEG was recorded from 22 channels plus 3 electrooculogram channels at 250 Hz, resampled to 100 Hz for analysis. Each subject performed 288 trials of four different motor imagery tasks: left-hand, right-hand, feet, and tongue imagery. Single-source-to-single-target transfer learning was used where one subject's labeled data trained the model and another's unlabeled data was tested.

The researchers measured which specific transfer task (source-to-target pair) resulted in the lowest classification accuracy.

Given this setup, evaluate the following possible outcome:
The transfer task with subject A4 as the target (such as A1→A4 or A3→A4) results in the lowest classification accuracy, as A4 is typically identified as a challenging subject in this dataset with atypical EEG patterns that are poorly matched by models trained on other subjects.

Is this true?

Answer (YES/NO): NO